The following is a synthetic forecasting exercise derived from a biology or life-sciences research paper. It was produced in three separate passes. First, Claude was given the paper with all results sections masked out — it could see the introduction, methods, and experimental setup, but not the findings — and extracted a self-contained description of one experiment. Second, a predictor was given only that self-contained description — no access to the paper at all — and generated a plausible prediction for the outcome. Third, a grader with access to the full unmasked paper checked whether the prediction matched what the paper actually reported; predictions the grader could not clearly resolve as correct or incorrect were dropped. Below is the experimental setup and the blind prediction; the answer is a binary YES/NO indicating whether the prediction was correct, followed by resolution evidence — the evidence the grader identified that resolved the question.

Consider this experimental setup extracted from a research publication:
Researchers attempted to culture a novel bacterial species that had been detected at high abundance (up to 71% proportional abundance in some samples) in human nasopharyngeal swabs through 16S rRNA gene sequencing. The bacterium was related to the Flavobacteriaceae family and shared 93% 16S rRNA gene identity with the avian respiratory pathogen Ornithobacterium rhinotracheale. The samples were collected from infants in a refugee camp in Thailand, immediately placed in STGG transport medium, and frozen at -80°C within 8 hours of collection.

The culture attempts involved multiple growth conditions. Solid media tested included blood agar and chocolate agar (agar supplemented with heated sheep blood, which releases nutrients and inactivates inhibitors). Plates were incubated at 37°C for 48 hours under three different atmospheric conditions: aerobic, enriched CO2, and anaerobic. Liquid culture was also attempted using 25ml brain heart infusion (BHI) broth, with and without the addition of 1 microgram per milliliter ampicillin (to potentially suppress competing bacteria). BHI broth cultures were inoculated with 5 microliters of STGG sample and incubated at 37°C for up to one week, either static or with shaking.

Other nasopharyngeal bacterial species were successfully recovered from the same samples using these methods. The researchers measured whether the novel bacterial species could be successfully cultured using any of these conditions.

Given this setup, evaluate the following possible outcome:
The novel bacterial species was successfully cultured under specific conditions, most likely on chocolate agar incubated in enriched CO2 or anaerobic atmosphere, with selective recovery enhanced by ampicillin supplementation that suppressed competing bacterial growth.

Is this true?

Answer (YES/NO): NO